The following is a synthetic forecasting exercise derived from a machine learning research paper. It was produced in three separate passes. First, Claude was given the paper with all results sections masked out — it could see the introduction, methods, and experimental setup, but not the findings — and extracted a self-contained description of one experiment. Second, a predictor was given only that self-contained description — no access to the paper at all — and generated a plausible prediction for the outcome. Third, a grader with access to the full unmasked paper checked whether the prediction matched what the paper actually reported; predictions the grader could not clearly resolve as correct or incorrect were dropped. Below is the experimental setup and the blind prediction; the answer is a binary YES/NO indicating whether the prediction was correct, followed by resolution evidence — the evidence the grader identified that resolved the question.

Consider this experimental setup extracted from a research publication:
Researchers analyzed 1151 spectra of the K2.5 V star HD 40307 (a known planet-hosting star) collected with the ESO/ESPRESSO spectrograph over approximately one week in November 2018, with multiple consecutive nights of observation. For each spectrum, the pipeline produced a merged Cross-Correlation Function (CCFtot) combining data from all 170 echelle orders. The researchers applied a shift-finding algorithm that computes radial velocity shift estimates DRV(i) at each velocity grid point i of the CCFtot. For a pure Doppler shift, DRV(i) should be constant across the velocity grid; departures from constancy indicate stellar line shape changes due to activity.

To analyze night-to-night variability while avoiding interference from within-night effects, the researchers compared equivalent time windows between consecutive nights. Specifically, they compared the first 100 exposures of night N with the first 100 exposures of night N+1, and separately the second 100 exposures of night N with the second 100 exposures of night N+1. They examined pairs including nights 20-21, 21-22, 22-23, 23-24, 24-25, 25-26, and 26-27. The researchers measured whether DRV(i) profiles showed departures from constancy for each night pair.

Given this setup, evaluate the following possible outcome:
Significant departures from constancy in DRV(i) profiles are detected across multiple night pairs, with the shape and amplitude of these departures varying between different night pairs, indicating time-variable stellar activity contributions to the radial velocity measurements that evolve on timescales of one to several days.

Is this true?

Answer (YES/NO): NO